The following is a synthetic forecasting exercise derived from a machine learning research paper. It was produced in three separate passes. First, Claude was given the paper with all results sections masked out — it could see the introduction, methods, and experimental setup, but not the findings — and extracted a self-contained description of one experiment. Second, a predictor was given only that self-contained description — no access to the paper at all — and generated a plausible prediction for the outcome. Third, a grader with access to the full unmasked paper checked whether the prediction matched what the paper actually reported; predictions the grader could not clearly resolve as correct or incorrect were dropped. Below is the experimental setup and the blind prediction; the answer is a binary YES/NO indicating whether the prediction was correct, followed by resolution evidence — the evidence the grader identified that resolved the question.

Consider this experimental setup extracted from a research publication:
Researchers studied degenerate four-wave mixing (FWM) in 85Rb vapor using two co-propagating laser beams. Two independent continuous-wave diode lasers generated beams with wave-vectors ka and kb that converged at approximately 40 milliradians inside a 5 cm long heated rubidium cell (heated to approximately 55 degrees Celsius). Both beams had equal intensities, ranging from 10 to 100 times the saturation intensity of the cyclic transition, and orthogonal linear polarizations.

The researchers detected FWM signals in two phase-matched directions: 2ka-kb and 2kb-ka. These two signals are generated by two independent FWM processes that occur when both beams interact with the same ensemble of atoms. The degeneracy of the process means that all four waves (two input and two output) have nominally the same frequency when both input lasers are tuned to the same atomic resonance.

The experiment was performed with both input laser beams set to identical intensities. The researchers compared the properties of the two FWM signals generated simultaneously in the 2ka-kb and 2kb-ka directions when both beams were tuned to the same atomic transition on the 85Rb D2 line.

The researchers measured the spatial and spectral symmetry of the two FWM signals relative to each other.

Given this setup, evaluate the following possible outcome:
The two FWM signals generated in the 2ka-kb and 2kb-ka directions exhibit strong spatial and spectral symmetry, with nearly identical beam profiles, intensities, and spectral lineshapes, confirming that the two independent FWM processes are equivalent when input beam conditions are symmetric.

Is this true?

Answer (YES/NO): NO